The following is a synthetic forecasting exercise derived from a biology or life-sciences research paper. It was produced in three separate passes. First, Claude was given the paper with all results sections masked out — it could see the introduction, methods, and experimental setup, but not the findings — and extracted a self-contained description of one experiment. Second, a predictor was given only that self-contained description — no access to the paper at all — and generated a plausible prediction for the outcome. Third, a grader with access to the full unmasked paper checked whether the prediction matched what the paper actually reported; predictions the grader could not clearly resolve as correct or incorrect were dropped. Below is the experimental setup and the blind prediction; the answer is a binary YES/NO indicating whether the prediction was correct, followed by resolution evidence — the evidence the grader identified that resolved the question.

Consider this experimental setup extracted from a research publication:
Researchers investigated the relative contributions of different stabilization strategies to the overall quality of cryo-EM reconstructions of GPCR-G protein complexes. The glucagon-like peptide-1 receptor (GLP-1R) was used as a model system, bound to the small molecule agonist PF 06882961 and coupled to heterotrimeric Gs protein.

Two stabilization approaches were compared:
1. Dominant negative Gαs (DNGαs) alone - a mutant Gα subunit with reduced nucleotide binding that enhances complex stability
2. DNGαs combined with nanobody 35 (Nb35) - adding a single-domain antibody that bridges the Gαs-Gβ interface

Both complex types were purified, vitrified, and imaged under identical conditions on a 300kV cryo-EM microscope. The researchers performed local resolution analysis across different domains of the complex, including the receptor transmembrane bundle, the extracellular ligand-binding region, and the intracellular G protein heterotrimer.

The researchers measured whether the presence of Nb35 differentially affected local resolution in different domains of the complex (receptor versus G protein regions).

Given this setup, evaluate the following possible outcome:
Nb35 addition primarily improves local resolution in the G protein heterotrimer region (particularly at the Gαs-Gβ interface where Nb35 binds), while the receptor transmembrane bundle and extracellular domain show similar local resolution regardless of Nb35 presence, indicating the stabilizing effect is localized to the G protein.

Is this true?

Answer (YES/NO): YES